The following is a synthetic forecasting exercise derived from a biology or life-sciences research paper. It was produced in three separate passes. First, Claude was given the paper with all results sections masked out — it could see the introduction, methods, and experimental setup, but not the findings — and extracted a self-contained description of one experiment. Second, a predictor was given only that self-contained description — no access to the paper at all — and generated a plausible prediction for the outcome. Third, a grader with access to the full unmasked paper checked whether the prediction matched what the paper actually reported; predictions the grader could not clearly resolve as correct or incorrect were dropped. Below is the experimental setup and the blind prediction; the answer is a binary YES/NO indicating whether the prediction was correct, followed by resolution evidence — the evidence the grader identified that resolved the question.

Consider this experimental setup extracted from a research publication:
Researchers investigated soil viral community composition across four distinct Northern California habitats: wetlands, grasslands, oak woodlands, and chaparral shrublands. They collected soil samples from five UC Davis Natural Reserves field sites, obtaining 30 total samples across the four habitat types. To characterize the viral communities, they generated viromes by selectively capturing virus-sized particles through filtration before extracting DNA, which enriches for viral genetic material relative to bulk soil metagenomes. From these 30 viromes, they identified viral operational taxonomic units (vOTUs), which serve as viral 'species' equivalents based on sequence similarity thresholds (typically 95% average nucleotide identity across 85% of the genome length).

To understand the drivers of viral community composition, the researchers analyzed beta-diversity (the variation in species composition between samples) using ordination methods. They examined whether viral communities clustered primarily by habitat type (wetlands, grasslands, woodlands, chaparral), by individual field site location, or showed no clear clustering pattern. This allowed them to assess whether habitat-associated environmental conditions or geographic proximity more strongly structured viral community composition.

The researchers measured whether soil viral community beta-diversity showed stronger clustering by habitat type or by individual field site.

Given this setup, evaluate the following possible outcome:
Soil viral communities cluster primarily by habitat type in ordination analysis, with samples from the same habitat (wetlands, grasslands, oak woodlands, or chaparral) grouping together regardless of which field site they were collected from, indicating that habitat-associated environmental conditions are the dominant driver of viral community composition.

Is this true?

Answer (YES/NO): NO